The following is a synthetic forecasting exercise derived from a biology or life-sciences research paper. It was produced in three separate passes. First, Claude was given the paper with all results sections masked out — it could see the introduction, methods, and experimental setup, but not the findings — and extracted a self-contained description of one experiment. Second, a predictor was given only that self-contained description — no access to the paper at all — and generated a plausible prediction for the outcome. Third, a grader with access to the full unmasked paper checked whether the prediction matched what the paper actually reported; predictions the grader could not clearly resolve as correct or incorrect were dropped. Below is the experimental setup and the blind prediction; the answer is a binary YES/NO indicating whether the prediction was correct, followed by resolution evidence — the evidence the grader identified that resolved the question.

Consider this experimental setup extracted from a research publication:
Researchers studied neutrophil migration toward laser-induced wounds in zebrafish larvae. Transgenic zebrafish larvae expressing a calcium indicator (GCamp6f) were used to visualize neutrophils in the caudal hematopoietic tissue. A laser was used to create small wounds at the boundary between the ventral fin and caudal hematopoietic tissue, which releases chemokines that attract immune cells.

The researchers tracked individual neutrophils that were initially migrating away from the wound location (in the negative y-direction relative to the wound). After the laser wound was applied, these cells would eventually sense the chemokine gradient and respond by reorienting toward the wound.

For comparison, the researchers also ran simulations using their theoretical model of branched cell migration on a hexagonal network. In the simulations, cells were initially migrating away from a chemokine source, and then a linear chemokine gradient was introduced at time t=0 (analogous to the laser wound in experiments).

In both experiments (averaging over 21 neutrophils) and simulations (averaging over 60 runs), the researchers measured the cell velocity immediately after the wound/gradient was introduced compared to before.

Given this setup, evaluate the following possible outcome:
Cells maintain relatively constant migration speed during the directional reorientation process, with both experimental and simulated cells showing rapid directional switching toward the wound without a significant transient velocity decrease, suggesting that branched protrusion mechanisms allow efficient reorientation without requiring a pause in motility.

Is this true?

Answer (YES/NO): NO